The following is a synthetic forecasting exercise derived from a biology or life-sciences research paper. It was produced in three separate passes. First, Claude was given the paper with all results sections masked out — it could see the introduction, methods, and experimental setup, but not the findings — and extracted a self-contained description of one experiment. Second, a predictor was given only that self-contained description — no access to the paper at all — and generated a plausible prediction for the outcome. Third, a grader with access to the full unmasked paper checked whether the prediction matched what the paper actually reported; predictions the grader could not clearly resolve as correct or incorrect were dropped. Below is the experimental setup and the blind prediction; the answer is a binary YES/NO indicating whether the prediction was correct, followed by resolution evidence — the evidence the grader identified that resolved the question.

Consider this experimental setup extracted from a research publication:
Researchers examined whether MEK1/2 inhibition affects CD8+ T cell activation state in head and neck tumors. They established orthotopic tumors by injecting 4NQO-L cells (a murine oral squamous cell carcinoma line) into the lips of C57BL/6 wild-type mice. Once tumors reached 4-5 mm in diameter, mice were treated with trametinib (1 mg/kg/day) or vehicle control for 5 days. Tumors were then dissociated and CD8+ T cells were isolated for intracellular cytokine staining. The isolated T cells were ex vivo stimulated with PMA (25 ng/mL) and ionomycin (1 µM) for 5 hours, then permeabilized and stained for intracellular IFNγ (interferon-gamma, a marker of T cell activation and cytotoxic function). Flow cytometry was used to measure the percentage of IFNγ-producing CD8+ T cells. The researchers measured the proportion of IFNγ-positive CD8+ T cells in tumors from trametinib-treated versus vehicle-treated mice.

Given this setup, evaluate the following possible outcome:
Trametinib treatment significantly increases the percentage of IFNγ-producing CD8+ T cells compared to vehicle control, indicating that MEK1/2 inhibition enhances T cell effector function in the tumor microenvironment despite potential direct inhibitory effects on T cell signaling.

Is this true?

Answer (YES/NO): YES